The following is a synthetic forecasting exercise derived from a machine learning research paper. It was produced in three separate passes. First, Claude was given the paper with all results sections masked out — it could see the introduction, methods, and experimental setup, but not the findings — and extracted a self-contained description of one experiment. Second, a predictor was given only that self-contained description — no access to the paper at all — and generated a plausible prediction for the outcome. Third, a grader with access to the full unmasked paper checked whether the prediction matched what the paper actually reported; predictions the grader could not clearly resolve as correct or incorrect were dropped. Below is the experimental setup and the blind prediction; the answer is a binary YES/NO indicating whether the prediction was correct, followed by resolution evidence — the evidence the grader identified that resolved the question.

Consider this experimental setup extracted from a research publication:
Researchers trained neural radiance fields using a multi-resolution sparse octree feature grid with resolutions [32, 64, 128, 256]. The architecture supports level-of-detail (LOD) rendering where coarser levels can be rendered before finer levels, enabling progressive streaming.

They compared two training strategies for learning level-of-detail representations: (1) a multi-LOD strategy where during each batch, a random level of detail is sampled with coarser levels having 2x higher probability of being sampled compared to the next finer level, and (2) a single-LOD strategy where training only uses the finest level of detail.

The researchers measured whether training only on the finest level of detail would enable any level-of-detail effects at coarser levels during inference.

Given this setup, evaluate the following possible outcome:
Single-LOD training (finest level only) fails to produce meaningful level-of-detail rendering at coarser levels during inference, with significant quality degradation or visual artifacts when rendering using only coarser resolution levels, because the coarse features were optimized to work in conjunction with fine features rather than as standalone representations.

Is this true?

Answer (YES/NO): NO